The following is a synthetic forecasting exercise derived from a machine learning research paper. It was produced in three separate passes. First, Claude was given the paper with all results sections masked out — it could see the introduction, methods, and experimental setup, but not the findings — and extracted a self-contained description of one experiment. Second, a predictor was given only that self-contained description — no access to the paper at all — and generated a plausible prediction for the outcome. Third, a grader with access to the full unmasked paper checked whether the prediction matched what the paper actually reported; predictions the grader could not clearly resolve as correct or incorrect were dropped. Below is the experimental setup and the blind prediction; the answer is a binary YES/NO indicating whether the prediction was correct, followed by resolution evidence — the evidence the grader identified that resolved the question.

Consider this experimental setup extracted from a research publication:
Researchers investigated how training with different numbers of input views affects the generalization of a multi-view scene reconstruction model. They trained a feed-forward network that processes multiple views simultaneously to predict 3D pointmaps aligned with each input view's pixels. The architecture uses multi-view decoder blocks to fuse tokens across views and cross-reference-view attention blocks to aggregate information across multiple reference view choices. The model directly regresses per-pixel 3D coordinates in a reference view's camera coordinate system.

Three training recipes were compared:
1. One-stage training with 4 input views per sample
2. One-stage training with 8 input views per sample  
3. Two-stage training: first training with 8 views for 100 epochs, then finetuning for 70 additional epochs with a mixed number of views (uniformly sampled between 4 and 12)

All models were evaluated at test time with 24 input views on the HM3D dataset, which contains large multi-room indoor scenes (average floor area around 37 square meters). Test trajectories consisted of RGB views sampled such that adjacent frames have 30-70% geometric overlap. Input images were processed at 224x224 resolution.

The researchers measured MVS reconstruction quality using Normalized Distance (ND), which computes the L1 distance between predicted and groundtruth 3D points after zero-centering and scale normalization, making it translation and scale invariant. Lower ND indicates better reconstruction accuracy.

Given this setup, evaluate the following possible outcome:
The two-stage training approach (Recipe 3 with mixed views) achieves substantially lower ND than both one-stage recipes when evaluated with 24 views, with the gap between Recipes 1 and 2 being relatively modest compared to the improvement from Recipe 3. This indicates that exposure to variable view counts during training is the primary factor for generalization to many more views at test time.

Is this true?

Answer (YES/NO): NO